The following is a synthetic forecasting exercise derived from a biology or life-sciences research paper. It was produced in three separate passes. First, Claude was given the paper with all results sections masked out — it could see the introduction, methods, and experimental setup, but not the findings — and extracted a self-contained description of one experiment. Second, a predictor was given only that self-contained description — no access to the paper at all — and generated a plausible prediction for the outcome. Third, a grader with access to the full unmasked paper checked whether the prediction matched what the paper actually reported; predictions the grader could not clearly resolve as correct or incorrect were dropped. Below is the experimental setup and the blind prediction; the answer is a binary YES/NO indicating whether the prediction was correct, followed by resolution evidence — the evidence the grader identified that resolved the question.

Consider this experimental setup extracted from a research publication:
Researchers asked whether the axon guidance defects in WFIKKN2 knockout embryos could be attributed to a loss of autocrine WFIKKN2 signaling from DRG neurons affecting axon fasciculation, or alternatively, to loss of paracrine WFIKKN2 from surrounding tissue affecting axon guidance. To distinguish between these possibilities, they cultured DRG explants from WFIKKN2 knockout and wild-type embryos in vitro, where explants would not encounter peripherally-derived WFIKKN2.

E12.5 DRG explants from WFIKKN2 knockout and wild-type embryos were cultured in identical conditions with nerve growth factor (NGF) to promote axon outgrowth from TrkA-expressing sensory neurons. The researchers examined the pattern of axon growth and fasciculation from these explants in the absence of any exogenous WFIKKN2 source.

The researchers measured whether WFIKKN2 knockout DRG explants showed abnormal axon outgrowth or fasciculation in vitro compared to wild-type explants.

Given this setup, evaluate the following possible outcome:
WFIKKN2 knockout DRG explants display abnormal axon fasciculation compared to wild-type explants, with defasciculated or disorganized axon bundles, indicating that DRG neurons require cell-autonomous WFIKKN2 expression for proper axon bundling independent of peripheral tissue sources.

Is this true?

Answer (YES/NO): NO